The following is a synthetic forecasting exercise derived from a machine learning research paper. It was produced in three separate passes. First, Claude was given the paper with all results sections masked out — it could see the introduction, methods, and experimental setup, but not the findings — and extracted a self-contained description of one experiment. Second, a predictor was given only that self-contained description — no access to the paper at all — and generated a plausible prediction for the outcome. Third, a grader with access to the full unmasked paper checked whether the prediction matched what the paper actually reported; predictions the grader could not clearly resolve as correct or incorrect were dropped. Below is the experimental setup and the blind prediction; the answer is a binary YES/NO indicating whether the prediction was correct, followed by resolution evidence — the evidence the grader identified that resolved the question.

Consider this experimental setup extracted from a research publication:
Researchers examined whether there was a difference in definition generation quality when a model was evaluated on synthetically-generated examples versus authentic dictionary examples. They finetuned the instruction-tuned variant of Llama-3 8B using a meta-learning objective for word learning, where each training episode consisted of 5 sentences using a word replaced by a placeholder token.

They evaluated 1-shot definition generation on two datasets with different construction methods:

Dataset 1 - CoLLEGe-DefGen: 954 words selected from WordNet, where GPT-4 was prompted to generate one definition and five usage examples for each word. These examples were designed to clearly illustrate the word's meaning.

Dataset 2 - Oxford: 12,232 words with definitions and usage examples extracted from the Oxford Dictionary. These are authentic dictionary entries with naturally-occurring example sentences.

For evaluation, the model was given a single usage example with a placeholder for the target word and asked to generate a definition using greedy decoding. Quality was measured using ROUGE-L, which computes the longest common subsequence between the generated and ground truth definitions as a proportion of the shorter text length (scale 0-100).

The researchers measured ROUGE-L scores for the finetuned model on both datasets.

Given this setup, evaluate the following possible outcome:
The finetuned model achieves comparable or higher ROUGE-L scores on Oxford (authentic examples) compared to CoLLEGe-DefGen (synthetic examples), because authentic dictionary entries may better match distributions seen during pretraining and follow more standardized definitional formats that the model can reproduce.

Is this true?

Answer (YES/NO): NO